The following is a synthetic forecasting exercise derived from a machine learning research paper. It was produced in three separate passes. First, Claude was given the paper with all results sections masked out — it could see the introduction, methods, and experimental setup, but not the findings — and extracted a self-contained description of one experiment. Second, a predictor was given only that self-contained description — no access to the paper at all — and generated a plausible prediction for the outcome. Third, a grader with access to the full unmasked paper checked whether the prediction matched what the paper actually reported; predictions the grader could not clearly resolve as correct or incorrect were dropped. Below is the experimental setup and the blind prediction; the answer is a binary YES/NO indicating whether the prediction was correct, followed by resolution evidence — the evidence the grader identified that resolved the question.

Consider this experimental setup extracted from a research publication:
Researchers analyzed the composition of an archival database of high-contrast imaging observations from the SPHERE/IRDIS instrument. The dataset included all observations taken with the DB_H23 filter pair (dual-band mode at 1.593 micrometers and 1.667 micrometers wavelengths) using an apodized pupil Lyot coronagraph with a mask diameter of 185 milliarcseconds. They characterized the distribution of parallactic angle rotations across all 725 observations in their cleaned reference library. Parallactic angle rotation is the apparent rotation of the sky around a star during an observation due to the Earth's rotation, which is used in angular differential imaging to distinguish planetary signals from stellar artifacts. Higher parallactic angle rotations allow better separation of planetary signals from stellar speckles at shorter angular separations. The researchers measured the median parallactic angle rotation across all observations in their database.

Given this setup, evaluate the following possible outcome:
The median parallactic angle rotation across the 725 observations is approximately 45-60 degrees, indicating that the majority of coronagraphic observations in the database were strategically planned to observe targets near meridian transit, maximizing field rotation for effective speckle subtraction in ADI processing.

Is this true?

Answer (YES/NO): NO